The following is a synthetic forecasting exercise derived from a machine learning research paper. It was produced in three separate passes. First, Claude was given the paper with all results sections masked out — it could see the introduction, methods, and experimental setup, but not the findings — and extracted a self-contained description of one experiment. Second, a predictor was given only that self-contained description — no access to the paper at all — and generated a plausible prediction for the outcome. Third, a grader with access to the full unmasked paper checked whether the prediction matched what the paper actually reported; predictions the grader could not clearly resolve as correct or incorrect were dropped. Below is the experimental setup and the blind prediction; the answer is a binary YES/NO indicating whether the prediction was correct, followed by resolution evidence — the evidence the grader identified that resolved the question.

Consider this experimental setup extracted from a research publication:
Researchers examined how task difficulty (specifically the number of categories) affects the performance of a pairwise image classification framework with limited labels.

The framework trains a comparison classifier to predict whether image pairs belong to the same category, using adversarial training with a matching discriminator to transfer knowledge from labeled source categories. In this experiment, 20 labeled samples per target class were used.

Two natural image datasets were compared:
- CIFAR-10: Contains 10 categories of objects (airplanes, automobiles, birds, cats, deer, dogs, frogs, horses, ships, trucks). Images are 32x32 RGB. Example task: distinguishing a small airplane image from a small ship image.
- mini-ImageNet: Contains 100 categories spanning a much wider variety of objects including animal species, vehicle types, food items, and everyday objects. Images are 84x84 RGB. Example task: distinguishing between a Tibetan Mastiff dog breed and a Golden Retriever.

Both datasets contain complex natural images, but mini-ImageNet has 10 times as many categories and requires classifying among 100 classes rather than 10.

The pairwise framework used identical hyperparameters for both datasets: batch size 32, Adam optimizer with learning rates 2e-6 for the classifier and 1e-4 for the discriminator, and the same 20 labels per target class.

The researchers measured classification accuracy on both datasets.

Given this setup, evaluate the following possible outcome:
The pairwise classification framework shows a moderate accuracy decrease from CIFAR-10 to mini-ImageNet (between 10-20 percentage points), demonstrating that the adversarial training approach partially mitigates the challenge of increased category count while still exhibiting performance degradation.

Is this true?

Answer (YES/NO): NO